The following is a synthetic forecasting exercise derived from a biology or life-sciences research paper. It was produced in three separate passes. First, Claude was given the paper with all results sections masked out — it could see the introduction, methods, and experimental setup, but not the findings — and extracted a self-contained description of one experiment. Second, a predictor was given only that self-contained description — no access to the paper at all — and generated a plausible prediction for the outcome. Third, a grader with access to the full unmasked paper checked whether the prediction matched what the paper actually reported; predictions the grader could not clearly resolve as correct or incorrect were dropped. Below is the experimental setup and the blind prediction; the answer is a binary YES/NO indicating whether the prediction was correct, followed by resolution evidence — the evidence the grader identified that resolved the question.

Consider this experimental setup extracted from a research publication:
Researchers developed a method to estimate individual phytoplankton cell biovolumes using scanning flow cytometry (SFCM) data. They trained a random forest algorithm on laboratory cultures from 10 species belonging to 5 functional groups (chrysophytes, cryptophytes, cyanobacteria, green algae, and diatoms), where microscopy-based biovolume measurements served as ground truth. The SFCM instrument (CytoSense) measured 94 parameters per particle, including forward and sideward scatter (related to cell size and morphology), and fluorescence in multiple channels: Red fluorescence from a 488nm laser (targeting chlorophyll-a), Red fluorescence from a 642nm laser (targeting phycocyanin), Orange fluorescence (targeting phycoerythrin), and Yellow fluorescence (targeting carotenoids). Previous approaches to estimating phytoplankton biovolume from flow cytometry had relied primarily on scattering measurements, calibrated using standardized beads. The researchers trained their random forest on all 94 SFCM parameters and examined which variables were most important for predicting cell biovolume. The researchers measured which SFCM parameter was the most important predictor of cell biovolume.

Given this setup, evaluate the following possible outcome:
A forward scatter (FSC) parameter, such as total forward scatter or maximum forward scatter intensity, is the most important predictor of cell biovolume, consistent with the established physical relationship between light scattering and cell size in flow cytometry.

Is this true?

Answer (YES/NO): NO